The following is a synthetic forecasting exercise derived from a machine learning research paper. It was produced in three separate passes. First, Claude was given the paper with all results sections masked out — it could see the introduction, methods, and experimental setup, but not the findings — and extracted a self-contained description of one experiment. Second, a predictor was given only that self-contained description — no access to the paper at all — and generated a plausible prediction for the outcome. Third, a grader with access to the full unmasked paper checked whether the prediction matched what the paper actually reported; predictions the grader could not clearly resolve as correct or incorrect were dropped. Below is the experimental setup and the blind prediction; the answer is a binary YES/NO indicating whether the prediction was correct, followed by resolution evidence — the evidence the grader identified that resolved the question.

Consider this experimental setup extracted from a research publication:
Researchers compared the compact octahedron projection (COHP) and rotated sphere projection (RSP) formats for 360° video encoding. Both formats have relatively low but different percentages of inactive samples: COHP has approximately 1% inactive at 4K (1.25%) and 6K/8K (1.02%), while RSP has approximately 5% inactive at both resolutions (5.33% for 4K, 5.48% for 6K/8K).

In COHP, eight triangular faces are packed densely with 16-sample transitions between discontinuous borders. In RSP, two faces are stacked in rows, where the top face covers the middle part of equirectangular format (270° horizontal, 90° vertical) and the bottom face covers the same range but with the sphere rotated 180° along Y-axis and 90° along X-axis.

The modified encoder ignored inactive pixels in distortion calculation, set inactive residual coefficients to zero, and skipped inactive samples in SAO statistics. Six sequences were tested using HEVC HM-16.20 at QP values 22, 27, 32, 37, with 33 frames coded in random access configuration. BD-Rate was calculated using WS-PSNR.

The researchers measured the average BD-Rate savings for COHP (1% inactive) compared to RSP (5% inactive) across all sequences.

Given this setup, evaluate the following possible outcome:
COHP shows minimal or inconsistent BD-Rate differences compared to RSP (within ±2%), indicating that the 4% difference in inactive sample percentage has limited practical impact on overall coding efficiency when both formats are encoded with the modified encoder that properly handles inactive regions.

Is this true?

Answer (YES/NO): NO